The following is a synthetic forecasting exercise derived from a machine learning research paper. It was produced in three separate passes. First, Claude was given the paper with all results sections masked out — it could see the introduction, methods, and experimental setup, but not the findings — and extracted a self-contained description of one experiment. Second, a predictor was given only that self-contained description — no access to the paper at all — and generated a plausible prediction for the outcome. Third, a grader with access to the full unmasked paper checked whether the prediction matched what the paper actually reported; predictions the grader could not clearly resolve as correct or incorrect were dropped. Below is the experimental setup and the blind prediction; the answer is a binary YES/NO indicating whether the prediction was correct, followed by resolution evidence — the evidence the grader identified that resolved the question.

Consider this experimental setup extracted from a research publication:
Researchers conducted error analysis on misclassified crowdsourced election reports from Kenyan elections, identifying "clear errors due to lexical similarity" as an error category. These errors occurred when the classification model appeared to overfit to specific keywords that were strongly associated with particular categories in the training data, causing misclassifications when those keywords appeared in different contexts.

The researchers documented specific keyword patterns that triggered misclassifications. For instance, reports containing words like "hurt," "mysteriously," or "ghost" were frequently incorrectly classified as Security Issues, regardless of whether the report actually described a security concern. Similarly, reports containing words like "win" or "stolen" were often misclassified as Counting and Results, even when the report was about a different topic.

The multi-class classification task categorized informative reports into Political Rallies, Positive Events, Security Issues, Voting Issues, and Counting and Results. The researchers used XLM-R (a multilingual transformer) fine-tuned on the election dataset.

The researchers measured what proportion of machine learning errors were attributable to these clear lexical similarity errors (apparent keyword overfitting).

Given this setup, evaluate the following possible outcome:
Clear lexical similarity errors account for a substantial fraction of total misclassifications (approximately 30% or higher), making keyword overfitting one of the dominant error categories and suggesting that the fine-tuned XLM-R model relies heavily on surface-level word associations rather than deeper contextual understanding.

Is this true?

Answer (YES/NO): YES